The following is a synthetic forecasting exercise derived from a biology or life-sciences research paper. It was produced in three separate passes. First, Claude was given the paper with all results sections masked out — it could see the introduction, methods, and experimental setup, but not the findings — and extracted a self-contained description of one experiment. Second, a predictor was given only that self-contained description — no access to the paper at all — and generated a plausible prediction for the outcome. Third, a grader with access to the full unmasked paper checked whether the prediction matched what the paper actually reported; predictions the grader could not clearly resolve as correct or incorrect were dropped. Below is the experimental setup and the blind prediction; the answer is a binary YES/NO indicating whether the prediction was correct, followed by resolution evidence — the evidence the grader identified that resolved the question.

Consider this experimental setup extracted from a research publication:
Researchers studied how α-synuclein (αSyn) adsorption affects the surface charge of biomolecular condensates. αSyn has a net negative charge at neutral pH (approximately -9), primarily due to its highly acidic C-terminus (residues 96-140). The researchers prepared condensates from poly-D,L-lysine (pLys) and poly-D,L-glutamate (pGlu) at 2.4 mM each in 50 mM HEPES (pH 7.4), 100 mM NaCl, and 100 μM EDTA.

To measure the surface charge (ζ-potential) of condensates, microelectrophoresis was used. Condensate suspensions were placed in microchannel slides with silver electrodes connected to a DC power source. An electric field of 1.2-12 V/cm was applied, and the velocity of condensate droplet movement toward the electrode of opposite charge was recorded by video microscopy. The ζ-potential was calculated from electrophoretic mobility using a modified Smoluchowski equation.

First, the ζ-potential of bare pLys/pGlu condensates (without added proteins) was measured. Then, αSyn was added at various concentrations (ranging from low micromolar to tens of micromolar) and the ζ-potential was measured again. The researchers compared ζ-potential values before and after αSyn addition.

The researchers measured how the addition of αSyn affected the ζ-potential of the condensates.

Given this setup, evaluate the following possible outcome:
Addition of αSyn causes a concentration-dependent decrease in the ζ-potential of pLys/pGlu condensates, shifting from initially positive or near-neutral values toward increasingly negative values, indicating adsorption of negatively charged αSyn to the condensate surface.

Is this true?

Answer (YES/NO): NO